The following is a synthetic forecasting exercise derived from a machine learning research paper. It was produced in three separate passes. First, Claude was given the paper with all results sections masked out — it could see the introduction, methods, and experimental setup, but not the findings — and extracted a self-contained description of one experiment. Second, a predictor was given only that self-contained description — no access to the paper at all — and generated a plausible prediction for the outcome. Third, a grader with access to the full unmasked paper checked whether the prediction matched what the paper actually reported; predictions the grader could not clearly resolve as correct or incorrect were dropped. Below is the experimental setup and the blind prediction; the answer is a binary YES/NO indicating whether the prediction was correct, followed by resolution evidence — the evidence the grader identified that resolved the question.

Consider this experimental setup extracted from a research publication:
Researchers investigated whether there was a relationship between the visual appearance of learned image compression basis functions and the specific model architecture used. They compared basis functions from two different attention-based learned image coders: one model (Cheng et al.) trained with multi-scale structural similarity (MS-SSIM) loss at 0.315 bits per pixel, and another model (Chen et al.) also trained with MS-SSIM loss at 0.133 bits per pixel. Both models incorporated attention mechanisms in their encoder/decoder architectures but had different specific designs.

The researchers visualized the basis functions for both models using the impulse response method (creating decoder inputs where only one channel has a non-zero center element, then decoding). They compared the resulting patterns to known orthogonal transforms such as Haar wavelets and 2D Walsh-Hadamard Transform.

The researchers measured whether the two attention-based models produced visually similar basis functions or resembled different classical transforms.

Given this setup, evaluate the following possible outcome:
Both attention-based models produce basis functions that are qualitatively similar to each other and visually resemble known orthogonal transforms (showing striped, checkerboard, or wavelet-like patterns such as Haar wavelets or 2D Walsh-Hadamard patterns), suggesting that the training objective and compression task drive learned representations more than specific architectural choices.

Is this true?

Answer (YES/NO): NO